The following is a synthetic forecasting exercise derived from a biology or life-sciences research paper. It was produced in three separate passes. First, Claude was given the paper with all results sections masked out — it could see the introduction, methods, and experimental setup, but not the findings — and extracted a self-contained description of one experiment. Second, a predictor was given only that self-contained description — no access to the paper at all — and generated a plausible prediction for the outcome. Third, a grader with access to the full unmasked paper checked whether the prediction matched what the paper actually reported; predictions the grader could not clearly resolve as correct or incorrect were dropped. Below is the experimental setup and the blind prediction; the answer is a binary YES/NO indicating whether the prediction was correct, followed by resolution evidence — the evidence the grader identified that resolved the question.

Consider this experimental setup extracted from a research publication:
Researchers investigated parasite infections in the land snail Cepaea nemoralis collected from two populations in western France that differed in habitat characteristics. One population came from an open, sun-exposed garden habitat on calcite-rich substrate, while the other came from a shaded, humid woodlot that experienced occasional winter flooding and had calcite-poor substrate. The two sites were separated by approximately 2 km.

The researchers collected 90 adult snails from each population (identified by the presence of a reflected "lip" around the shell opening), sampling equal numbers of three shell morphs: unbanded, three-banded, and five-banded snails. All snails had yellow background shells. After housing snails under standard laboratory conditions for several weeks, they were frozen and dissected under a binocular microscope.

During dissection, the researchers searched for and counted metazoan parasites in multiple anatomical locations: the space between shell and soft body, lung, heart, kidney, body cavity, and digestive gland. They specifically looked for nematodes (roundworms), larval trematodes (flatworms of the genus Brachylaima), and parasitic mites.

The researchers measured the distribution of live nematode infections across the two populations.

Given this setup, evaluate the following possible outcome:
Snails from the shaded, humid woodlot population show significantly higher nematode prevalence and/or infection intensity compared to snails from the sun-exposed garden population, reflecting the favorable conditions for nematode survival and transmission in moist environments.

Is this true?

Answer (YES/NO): NO